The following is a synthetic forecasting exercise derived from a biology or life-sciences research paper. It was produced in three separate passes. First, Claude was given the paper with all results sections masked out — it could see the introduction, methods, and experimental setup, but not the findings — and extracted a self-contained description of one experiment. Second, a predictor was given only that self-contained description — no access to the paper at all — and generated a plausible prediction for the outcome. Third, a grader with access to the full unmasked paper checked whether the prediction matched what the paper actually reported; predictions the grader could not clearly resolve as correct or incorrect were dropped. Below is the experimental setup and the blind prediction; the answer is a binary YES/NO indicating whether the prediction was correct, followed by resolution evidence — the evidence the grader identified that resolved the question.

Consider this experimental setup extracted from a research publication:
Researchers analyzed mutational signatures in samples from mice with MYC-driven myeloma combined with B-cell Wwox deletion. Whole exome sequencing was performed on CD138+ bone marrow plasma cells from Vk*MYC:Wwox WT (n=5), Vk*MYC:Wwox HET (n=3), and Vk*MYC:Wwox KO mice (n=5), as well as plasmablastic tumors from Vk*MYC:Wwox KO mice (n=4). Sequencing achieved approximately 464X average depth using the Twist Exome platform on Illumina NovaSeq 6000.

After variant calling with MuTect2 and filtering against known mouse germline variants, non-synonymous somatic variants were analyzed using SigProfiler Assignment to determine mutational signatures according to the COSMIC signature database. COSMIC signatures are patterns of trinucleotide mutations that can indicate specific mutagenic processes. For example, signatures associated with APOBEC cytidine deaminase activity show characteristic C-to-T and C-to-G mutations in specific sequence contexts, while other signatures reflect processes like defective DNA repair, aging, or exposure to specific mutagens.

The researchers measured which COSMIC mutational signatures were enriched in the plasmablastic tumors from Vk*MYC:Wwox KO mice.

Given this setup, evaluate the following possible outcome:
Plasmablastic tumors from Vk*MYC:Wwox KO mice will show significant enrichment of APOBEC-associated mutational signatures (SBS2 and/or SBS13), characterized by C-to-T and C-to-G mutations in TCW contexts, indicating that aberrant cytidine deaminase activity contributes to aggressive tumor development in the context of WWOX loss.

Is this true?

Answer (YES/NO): NO